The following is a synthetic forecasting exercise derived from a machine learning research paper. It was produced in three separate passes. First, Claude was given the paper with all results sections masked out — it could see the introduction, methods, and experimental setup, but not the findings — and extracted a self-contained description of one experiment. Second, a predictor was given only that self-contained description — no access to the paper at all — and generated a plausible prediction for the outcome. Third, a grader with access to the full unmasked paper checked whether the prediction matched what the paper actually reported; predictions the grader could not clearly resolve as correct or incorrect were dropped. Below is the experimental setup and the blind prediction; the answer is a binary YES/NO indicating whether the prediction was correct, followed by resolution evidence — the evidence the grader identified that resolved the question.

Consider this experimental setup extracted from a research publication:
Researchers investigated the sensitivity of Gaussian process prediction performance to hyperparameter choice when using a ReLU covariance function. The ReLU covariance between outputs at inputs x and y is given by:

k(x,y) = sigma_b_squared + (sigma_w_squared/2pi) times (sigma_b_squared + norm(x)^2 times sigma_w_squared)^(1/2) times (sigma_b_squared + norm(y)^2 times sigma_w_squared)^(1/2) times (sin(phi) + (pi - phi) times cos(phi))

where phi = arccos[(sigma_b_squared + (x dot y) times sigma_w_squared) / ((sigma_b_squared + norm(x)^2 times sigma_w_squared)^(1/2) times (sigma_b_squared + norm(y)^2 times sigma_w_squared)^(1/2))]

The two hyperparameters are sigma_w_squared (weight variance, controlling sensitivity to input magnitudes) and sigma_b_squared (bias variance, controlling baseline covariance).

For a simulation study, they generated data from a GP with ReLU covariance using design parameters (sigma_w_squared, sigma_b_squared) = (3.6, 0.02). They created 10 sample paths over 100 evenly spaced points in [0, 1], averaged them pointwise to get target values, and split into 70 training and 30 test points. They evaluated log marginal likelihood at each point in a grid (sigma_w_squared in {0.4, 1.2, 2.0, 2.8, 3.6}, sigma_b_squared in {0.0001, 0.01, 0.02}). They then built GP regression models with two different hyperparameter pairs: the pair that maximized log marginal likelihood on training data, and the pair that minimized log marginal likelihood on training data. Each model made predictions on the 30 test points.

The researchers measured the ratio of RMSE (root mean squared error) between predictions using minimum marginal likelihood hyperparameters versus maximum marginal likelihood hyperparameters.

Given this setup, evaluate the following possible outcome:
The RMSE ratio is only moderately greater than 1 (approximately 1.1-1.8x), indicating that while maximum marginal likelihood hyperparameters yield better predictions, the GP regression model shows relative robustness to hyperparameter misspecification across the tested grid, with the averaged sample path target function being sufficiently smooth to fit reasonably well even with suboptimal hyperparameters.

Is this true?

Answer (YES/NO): NO